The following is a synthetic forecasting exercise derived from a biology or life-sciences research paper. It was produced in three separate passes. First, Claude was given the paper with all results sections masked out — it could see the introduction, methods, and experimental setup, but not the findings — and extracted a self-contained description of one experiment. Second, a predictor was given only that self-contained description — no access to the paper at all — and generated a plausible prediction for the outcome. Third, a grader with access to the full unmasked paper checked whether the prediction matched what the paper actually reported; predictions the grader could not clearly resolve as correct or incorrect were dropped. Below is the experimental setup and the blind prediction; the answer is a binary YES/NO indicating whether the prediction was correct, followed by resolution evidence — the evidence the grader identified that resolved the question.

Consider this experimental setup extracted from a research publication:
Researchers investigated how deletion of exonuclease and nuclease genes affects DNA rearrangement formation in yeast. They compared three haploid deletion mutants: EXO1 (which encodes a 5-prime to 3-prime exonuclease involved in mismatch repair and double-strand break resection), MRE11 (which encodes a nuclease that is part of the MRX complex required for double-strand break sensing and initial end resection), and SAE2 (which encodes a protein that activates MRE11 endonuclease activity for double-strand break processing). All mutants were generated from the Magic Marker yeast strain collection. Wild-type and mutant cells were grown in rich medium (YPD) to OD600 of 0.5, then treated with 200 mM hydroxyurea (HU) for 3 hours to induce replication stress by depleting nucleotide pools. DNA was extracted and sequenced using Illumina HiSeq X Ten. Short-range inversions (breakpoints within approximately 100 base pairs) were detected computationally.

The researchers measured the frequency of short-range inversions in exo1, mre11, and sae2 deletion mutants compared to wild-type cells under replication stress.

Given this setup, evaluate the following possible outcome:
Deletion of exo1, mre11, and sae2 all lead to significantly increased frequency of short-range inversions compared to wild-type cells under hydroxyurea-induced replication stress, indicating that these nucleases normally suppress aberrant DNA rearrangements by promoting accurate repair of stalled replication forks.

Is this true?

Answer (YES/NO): NO